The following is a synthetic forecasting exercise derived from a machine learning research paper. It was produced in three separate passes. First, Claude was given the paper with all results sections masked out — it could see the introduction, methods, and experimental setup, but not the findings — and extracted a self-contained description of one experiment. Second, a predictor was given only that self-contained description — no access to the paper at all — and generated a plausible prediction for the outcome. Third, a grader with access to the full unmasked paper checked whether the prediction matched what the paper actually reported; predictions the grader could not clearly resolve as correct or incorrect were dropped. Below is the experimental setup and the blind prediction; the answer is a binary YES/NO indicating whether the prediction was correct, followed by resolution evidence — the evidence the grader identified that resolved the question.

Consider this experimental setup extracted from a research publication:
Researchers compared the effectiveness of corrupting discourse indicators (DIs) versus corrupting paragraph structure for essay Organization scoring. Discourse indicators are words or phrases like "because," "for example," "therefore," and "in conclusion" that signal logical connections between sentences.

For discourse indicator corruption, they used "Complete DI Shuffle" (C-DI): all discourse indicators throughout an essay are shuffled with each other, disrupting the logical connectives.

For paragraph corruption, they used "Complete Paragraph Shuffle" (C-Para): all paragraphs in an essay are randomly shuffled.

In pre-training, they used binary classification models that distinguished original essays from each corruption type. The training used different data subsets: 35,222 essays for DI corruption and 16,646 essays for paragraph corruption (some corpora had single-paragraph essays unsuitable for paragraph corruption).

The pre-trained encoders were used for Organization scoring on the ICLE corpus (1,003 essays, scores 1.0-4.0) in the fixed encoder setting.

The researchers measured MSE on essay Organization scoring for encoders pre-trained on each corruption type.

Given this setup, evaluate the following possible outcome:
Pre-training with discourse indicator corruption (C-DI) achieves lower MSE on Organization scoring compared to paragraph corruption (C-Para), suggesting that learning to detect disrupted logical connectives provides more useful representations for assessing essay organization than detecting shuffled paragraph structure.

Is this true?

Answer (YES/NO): NO